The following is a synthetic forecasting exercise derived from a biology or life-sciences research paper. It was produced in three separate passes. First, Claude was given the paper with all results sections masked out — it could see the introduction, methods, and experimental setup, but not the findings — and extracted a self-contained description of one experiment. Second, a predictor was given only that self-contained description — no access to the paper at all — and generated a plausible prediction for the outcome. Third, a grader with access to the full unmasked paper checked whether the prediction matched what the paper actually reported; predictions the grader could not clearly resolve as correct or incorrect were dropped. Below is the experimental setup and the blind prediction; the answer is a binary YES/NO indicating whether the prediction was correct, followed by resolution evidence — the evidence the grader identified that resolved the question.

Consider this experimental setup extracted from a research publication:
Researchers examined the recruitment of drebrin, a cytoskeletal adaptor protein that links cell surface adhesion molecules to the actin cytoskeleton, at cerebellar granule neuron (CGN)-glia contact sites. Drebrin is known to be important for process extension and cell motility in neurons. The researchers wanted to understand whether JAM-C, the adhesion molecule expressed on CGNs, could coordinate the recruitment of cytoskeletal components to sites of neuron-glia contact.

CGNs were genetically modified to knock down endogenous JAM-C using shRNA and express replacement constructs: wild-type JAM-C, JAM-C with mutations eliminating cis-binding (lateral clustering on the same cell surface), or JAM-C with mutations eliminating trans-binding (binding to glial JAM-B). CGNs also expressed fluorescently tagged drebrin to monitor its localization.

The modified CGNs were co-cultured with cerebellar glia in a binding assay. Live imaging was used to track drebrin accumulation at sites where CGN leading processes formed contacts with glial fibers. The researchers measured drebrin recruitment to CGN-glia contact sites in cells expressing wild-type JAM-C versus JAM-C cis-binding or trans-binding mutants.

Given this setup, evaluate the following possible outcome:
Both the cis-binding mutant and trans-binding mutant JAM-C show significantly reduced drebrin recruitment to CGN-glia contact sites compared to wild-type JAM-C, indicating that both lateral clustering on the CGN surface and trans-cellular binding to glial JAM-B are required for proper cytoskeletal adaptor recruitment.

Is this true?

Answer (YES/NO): NO